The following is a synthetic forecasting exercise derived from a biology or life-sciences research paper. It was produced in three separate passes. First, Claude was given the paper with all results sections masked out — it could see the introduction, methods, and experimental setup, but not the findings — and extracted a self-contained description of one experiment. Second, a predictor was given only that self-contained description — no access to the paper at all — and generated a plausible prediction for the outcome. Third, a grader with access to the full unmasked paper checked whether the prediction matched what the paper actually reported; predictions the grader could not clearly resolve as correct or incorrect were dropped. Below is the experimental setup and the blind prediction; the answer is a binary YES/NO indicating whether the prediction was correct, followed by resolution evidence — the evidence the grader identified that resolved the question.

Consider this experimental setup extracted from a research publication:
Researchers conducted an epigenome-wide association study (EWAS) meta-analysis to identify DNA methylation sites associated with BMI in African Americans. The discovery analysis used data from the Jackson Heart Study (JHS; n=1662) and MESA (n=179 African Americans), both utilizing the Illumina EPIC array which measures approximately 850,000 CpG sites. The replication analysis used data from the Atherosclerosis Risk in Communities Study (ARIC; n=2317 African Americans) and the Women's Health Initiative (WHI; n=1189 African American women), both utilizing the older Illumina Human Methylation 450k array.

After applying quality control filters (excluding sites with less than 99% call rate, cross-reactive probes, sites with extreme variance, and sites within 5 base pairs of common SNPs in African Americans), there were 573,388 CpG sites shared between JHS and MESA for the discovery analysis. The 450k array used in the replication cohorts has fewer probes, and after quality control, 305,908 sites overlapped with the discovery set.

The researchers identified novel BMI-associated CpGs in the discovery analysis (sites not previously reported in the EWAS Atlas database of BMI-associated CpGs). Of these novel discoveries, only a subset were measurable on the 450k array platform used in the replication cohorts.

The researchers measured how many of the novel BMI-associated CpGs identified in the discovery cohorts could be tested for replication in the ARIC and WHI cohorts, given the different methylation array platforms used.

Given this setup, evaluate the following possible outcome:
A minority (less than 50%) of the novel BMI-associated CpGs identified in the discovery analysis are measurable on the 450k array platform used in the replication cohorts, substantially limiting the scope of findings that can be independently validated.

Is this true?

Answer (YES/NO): YES